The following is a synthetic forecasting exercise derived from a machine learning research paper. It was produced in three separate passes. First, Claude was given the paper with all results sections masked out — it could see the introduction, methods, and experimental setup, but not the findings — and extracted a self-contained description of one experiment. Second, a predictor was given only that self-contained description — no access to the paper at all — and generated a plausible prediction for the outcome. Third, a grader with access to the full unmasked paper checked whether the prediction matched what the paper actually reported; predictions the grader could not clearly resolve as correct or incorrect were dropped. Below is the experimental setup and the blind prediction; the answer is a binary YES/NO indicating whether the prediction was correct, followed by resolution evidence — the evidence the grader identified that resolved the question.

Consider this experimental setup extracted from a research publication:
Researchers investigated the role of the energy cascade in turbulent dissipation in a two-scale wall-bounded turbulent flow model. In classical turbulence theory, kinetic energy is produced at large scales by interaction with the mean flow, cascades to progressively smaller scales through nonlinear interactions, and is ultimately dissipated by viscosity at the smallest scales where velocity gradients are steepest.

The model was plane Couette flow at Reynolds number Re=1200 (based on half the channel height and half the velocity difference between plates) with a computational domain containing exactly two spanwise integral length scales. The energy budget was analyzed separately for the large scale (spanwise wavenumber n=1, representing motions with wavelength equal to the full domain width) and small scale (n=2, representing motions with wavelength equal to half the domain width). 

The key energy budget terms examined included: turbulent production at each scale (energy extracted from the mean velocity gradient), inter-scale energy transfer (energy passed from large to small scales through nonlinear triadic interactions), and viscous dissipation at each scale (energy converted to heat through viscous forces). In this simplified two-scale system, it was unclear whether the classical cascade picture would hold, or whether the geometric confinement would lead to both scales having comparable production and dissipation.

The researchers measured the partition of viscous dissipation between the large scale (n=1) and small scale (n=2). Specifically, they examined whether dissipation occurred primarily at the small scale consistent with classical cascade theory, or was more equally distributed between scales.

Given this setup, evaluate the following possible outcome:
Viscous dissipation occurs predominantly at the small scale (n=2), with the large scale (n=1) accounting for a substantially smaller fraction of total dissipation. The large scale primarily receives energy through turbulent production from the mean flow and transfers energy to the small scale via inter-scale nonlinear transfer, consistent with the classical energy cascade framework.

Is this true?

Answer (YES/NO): NO